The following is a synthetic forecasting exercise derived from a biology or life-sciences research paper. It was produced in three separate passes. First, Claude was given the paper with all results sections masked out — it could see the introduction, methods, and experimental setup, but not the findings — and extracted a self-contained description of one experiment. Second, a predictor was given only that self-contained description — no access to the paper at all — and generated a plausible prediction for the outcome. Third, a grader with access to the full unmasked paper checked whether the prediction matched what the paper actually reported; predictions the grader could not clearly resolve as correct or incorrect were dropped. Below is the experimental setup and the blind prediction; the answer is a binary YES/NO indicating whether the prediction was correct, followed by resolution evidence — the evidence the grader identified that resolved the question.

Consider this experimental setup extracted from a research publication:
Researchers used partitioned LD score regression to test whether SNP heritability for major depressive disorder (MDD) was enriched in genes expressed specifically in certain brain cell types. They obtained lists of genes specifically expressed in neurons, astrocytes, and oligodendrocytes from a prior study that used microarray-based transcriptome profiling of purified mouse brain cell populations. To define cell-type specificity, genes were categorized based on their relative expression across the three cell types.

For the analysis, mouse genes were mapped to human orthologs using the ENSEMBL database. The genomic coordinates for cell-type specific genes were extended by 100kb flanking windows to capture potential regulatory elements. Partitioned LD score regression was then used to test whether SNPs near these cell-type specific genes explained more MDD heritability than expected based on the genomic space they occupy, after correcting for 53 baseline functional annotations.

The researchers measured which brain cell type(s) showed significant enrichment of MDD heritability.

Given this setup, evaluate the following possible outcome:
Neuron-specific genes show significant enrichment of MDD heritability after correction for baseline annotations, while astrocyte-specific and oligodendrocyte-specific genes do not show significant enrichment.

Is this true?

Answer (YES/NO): YES